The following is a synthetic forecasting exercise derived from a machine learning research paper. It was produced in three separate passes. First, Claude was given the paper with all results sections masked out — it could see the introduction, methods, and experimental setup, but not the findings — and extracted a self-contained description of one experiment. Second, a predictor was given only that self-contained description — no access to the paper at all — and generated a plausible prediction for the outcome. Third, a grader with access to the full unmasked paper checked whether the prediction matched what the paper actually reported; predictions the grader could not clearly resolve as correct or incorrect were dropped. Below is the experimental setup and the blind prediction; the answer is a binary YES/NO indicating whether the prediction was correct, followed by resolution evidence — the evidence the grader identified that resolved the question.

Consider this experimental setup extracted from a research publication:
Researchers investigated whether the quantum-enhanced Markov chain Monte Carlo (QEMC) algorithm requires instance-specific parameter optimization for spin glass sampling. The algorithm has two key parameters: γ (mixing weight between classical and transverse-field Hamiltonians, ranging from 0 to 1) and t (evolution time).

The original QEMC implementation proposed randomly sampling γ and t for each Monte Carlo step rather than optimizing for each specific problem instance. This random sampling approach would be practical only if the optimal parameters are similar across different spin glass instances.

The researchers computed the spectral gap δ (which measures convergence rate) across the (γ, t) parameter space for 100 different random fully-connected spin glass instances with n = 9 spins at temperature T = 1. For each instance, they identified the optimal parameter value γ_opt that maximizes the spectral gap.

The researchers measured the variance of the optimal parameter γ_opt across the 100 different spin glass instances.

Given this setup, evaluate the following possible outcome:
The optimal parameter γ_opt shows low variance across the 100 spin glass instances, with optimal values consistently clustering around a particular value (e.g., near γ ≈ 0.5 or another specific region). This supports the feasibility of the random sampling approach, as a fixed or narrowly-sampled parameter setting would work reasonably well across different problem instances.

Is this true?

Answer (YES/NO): YES